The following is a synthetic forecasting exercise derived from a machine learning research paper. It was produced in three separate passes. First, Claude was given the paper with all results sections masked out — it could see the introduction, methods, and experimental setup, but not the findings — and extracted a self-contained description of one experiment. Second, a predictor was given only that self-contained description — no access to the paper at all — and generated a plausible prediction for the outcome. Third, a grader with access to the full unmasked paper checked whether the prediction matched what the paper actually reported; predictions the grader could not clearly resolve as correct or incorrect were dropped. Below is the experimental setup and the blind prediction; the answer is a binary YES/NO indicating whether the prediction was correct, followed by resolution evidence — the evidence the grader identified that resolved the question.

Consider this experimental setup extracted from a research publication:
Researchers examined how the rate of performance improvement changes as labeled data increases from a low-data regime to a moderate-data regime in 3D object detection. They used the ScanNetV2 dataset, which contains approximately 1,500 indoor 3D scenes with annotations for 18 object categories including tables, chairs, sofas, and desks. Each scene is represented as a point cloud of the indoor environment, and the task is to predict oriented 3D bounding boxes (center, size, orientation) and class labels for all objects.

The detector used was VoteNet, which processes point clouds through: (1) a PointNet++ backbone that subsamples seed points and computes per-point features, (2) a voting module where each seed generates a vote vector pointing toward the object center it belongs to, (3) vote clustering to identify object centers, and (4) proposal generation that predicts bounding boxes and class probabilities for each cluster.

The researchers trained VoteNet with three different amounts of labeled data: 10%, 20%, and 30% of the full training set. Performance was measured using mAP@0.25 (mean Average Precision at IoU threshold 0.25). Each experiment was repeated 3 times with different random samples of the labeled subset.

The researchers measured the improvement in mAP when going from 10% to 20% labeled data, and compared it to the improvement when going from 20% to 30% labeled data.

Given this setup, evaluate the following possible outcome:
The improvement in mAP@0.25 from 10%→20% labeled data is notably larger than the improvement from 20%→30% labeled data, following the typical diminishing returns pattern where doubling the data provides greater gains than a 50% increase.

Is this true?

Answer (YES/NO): YES